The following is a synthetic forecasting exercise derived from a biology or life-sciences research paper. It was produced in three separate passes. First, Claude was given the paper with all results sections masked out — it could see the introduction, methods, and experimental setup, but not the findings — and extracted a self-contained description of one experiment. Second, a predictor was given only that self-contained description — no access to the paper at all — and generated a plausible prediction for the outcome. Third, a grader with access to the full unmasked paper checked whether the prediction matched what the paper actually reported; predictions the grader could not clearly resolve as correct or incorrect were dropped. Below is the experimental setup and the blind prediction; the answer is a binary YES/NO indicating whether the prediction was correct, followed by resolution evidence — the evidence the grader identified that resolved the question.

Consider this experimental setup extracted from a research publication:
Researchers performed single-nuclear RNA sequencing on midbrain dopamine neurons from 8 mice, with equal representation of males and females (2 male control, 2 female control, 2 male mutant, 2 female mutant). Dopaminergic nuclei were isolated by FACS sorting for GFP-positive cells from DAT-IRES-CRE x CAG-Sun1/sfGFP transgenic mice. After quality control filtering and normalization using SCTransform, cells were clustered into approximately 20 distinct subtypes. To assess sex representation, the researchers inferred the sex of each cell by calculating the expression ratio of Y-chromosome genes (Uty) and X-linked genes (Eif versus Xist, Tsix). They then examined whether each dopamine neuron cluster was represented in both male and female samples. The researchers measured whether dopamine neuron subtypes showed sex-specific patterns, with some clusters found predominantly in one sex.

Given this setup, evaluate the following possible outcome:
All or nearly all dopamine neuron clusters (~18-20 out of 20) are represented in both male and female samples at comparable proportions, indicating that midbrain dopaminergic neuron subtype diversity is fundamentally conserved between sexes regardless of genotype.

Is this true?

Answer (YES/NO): YES